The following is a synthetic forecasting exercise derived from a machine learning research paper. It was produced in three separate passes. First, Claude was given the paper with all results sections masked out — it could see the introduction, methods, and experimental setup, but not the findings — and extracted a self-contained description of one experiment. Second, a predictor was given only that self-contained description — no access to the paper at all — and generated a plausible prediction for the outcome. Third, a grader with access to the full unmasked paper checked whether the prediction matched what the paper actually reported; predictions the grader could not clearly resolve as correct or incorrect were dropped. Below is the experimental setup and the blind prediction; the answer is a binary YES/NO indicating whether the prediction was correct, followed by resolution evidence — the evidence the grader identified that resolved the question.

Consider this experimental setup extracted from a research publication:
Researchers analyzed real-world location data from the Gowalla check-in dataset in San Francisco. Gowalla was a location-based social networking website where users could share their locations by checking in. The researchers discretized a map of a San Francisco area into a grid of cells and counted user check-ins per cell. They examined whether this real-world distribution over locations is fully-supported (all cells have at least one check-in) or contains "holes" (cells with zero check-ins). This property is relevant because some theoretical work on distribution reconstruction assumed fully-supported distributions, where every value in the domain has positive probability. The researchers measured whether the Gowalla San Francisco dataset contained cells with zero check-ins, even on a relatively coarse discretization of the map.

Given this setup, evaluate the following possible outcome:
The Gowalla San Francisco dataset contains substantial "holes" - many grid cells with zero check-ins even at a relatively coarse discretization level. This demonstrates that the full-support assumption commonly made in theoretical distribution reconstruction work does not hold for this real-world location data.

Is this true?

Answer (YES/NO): YES